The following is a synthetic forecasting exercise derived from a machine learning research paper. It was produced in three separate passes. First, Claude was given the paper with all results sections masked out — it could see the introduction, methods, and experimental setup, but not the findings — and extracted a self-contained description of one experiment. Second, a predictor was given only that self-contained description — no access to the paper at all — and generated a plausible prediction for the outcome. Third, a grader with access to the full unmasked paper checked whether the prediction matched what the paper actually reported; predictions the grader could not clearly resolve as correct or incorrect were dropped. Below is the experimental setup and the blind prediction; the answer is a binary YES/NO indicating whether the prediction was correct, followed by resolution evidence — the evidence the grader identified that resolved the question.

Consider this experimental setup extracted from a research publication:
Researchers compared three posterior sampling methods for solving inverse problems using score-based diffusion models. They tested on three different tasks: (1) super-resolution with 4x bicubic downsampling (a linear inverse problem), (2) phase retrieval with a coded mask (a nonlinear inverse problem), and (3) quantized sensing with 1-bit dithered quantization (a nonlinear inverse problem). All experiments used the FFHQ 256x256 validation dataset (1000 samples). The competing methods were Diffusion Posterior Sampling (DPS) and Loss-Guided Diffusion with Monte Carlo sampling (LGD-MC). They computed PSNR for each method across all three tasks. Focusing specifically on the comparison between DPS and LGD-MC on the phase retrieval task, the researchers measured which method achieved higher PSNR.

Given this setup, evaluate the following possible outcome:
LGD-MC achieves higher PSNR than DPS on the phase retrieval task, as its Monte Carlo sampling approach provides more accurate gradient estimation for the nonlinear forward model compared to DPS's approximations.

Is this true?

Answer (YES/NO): NO